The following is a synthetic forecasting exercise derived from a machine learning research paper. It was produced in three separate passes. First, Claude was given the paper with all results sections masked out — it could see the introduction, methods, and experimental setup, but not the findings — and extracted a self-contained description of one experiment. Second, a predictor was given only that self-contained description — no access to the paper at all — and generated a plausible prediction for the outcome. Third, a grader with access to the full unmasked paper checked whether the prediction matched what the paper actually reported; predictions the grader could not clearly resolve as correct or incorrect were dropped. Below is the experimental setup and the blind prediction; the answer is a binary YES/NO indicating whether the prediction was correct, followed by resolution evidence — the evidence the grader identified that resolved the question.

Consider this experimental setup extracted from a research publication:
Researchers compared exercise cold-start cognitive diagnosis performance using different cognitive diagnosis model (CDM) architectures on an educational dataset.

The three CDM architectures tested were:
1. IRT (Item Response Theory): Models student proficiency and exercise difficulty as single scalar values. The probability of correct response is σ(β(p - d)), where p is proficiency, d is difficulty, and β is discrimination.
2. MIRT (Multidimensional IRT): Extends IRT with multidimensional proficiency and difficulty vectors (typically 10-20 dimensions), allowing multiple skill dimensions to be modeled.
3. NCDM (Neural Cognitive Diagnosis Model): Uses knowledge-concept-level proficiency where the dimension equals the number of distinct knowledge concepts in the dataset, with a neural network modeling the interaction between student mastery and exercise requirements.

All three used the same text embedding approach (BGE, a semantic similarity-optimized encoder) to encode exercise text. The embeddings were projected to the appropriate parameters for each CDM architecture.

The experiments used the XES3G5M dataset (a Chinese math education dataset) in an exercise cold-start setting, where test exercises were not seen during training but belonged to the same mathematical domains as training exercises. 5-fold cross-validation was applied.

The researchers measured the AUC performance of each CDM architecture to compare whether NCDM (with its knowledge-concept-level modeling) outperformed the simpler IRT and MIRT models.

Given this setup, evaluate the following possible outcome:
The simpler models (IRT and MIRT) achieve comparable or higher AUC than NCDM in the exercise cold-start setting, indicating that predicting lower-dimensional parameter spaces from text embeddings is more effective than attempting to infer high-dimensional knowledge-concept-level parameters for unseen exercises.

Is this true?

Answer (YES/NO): YES